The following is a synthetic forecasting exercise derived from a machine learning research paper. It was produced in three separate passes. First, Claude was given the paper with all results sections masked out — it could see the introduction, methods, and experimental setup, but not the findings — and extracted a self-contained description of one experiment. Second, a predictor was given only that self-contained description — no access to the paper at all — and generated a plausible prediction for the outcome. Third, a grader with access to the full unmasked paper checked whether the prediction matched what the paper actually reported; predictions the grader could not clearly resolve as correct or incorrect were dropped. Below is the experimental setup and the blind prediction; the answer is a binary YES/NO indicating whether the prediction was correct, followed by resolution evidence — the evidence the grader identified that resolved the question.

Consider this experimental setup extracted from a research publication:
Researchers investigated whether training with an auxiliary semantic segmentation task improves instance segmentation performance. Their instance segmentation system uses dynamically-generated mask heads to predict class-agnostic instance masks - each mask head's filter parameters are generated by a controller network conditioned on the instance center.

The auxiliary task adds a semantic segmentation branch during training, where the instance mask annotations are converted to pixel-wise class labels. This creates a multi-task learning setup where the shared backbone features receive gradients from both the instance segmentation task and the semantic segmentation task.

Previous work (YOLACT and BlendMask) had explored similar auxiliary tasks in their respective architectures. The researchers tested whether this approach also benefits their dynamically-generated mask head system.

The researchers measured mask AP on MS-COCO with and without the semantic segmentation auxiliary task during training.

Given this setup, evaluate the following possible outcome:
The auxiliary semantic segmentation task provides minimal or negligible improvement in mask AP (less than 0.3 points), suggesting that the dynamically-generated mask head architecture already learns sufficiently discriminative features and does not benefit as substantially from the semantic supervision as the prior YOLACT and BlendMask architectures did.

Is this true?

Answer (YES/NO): NO